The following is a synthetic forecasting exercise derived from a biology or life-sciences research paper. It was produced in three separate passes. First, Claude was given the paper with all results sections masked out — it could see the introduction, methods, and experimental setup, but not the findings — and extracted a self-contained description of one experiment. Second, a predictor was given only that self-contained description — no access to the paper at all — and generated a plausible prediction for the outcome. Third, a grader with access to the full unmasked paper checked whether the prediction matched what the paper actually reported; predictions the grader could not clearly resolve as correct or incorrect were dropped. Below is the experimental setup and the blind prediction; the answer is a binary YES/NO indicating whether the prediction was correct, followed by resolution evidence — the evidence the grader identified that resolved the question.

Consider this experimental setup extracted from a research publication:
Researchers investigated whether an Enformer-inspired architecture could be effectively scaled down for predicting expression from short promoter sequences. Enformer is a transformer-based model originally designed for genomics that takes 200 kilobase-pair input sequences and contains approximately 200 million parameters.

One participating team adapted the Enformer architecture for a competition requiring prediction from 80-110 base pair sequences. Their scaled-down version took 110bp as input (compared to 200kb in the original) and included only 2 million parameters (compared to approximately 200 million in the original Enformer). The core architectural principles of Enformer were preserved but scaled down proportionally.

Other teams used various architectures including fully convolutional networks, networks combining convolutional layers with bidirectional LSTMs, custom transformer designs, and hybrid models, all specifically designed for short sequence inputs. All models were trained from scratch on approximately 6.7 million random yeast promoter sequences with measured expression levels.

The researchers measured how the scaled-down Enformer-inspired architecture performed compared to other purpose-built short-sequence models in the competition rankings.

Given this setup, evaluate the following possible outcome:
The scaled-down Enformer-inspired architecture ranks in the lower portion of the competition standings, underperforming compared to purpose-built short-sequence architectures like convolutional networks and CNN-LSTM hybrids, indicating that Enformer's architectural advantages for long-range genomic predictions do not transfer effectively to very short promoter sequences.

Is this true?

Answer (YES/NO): YES